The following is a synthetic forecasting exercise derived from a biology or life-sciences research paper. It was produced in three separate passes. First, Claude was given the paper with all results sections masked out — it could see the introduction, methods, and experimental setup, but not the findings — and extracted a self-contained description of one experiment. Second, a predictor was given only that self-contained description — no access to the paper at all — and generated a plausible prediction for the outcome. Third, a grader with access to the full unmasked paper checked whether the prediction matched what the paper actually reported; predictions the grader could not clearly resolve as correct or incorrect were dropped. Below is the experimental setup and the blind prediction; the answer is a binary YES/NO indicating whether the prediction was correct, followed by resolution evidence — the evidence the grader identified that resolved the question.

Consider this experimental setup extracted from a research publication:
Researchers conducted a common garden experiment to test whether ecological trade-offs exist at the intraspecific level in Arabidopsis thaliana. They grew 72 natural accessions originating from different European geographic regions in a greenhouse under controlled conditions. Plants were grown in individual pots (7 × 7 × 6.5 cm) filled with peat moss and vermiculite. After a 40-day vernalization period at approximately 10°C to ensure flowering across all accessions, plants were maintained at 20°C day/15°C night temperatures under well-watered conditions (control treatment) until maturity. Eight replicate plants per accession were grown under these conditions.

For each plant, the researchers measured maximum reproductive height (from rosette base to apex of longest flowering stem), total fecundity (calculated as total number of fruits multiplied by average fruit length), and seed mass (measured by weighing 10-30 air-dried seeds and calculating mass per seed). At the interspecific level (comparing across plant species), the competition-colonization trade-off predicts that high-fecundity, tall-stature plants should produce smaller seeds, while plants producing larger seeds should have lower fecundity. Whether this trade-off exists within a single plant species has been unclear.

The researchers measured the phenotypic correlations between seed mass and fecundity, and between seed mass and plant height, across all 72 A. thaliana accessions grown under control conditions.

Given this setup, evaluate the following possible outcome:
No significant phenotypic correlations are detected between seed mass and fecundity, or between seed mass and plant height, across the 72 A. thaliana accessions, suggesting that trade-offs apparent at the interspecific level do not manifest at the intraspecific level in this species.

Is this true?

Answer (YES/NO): NO